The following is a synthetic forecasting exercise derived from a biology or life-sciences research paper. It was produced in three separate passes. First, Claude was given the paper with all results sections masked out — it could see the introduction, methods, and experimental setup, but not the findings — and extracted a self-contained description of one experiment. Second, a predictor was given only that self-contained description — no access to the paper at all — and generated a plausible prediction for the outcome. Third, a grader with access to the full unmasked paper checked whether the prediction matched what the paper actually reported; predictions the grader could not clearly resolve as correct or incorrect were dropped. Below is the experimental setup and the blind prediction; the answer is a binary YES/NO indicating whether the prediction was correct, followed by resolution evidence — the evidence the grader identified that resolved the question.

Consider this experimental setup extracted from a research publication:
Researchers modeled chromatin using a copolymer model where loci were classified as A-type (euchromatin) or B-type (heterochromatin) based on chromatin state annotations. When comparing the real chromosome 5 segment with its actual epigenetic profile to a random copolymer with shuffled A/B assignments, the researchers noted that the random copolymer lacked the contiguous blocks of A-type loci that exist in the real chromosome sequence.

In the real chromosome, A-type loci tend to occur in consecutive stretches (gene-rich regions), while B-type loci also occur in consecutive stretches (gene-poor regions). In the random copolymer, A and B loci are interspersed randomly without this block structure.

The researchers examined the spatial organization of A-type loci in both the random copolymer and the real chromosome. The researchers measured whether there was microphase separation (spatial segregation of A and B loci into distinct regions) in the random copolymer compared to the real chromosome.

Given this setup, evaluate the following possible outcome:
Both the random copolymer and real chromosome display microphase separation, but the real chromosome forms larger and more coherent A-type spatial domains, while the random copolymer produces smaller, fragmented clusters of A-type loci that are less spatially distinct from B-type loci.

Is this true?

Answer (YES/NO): NO